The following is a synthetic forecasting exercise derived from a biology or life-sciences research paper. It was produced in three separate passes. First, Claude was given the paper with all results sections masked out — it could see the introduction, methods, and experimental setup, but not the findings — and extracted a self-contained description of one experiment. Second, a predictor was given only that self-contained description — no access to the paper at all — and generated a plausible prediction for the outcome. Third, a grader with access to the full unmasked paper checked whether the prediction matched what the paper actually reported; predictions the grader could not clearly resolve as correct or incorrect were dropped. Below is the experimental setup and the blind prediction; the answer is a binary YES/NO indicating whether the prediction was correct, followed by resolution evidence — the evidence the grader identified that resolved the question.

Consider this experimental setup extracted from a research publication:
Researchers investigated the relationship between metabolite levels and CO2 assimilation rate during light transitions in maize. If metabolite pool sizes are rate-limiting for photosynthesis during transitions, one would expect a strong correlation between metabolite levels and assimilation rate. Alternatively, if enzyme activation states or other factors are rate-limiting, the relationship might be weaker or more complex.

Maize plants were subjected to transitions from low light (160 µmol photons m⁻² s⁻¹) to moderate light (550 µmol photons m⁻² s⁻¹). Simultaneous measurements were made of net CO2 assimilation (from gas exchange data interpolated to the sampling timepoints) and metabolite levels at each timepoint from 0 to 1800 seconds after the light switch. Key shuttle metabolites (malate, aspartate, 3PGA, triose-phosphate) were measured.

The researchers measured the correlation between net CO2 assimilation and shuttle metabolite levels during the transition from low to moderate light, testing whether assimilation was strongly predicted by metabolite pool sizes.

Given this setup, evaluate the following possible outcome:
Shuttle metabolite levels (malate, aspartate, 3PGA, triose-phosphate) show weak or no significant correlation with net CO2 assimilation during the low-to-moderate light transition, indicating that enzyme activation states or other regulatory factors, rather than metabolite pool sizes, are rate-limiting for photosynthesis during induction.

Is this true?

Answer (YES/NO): NO